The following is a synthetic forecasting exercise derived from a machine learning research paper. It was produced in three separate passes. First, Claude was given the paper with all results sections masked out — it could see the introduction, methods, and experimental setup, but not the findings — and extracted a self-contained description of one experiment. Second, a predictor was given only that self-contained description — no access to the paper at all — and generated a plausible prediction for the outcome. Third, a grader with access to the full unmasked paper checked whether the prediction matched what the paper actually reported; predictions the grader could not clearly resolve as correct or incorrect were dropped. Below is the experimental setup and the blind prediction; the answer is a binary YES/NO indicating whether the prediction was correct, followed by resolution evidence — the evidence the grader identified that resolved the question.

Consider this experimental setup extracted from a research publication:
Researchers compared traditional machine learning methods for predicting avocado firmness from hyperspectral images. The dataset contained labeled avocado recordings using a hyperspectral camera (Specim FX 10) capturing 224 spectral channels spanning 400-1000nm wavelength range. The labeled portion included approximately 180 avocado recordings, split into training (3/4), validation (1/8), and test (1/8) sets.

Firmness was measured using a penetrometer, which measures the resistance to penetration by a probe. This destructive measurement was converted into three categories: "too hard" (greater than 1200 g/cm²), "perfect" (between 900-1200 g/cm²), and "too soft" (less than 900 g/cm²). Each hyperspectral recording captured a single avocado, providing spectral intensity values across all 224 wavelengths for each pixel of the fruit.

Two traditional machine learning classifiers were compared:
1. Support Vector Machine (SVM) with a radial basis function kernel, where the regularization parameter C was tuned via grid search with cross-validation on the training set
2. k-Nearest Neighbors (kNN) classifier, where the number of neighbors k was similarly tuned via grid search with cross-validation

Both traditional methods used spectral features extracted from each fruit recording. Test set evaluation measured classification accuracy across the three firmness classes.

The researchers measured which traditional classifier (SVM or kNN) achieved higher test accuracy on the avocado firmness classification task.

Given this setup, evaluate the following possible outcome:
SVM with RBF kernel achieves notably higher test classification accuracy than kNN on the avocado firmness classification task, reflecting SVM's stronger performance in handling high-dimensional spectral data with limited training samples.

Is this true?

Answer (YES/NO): NO